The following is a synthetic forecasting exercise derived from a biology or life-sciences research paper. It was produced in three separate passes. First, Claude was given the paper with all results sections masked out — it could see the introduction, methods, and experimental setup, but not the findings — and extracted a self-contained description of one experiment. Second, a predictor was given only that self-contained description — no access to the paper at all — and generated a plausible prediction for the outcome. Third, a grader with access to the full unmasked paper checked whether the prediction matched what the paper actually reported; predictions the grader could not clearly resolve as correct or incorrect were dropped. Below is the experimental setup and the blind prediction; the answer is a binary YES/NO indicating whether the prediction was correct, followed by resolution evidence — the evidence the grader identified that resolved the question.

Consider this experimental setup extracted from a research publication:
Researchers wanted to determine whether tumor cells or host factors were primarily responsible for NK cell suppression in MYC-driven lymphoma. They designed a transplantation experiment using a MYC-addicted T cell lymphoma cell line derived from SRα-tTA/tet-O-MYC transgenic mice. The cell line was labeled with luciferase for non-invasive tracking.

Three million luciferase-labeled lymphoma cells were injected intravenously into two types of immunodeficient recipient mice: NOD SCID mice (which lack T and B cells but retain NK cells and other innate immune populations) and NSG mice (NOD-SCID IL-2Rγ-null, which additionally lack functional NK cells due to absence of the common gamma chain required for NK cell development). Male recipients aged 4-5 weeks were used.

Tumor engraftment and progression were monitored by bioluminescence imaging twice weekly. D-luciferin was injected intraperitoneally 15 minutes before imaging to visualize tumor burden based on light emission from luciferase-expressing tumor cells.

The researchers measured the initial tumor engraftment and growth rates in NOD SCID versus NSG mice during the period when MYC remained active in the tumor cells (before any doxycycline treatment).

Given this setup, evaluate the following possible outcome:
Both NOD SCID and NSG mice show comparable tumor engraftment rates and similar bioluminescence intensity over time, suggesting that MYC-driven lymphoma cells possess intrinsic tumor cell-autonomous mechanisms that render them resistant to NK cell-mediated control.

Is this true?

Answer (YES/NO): NO